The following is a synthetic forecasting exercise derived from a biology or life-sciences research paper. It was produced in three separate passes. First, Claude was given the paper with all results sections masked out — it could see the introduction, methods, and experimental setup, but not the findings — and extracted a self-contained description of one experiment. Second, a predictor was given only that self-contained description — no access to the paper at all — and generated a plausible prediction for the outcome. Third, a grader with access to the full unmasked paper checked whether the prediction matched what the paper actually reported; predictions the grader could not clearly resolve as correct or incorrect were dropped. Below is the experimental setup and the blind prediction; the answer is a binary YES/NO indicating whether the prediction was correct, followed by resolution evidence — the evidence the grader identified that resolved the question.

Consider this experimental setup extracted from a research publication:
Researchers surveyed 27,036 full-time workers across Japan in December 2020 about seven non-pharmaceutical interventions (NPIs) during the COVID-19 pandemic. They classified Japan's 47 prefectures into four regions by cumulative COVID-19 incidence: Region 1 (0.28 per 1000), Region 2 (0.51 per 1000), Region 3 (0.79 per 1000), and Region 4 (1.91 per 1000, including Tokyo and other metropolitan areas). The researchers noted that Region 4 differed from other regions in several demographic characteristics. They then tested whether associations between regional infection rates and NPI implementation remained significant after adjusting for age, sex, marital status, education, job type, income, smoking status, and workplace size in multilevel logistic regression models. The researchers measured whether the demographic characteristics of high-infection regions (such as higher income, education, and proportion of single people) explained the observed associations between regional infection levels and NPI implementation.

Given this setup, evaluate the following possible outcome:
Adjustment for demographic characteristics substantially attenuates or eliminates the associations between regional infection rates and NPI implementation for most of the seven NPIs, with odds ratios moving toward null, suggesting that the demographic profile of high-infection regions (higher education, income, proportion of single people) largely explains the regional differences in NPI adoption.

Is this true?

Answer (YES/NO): NO